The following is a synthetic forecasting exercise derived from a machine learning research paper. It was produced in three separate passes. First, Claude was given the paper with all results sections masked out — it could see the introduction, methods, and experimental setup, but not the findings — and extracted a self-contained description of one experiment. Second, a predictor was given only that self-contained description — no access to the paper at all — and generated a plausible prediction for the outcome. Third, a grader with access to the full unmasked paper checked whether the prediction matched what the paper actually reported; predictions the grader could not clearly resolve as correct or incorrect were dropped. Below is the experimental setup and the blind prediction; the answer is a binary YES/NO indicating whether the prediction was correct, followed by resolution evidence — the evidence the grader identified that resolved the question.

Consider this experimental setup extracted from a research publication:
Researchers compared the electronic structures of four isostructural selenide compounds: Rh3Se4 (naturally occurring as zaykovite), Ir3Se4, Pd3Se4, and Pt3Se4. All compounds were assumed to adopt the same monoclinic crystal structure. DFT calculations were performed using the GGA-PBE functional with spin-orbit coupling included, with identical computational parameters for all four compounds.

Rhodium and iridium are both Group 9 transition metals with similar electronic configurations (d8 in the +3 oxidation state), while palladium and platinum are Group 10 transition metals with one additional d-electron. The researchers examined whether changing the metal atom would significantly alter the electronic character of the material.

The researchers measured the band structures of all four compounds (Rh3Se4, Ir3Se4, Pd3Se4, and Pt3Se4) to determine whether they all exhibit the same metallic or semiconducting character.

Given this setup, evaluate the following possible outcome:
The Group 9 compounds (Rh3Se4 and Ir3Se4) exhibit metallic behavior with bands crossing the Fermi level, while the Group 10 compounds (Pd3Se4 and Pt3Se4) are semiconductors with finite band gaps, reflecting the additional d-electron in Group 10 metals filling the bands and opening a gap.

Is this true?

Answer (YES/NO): NO